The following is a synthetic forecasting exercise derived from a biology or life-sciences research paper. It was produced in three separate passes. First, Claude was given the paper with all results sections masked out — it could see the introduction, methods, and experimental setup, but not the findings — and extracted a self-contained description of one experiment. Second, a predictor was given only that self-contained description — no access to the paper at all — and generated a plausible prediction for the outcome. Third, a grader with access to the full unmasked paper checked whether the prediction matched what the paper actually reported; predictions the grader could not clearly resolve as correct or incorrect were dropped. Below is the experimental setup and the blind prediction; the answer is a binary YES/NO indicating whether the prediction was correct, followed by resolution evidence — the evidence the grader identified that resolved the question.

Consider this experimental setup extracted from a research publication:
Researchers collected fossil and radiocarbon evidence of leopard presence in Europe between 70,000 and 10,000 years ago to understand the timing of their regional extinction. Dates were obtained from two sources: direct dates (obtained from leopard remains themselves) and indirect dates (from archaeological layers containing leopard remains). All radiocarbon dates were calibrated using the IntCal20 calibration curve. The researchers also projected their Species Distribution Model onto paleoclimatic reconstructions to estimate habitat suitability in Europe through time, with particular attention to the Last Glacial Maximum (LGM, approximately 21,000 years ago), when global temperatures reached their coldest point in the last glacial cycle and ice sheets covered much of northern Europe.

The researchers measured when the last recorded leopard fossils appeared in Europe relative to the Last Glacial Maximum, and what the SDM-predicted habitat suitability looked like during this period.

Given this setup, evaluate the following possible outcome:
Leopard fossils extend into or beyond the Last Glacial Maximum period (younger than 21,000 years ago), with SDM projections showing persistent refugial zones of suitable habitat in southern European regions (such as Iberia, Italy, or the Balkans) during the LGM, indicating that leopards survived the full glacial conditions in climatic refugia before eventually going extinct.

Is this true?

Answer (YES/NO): NO